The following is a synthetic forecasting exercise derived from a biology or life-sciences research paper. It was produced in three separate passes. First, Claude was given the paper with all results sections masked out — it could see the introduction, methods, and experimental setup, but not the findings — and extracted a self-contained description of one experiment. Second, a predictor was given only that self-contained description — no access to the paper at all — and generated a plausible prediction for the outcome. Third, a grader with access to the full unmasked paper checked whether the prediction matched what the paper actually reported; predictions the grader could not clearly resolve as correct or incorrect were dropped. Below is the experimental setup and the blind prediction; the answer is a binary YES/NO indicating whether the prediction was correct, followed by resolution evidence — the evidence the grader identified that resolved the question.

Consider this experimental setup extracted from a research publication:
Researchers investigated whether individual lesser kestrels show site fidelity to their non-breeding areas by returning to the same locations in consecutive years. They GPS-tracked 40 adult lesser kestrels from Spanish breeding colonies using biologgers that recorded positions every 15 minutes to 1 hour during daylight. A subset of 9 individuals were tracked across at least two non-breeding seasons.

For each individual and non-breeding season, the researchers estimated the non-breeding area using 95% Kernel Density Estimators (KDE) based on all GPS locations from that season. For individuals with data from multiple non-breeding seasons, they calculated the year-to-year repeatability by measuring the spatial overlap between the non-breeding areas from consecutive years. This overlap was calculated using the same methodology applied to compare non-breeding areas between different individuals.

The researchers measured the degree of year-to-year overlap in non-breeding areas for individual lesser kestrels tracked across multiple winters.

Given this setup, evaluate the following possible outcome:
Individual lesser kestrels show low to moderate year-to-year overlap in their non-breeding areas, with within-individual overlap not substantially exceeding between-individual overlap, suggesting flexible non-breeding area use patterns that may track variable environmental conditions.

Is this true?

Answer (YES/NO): NO